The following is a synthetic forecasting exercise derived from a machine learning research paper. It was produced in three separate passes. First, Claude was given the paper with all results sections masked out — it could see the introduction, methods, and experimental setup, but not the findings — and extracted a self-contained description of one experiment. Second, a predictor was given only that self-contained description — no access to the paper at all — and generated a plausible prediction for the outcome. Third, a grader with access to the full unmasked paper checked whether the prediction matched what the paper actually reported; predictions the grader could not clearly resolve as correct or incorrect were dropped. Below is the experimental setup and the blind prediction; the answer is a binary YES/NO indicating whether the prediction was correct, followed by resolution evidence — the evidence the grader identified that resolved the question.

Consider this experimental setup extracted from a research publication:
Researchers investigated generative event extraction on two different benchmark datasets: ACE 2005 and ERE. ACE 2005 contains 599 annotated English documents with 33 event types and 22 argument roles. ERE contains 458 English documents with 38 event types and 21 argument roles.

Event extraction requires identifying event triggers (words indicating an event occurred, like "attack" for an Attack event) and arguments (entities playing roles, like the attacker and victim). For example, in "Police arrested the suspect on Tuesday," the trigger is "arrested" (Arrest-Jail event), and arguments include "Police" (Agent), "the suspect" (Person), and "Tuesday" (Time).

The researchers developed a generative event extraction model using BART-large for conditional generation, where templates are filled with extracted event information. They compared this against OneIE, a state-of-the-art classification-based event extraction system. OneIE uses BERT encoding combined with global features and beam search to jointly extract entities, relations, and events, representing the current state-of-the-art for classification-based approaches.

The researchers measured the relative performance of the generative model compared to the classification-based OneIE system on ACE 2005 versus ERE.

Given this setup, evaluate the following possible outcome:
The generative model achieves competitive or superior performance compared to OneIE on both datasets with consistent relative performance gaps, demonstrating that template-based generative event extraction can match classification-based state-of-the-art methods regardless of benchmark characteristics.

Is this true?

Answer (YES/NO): NO